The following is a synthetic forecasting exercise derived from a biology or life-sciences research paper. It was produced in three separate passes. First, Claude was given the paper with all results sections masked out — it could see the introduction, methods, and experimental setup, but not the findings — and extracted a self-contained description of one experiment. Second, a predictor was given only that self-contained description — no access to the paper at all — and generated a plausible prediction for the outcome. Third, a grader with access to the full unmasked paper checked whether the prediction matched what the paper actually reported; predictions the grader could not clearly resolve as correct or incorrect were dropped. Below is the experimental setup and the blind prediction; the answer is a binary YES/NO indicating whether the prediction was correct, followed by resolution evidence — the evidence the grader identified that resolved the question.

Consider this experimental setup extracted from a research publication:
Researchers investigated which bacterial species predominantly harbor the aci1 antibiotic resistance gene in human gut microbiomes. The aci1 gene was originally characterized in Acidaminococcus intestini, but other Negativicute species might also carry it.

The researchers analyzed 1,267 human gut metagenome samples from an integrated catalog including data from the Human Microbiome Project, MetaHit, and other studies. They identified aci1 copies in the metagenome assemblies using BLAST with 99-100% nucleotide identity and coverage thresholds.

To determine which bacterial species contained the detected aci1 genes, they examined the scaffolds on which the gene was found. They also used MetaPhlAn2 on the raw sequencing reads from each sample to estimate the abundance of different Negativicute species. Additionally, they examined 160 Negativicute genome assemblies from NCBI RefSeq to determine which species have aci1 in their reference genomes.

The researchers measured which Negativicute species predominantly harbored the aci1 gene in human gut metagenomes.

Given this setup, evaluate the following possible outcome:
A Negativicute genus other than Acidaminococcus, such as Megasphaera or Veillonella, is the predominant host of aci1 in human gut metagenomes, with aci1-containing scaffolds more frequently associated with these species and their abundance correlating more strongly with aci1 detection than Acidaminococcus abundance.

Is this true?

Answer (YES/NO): NO